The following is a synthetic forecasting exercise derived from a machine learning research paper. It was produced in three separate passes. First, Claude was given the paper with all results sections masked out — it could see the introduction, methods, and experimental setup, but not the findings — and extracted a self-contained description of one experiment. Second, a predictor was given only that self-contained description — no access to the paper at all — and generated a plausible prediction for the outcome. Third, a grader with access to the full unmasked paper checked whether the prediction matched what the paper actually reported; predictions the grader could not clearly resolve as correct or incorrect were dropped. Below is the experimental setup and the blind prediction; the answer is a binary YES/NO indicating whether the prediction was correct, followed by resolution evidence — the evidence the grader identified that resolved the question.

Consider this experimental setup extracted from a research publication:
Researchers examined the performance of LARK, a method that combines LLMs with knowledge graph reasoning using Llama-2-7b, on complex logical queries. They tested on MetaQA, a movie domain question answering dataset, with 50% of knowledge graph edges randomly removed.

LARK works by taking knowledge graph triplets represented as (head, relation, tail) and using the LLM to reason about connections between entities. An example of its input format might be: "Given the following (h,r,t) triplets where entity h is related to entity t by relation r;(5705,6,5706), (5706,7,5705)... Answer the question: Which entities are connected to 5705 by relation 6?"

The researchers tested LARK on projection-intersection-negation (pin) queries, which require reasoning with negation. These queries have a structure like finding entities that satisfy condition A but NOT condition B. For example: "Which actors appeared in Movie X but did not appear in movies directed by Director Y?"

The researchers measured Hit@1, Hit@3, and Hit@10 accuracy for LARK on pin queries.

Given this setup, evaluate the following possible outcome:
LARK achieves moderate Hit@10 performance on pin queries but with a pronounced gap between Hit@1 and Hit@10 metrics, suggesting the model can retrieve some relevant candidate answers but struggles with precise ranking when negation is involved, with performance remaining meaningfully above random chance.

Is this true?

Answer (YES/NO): NO